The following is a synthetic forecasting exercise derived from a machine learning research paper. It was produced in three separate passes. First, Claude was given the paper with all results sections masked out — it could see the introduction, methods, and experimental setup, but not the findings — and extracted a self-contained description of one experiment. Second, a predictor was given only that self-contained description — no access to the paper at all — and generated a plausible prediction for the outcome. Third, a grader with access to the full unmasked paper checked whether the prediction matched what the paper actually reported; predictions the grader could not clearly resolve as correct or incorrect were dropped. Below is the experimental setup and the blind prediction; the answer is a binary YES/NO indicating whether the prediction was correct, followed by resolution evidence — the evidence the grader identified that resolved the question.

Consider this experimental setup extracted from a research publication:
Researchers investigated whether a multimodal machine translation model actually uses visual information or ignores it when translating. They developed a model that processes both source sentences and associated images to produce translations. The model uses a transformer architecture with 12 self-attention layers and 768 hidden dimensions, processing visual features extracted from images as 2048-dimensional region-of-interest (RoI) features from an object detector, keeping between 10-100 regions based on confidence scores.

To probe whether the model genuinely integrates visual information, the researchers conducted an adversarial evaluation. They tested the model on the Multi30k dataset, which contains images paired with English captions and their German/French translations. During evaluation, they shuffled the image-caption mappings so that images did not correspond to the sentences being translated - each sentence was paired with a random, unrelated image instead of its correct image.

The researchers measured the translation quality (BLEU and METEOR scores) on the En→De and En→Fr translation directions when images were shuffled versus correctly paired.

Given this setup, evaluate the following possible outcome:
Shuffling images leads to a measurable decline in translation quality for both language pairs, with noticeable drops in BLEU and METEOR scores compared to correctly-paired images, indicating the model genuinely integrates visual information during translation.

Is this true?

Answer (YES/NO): YES